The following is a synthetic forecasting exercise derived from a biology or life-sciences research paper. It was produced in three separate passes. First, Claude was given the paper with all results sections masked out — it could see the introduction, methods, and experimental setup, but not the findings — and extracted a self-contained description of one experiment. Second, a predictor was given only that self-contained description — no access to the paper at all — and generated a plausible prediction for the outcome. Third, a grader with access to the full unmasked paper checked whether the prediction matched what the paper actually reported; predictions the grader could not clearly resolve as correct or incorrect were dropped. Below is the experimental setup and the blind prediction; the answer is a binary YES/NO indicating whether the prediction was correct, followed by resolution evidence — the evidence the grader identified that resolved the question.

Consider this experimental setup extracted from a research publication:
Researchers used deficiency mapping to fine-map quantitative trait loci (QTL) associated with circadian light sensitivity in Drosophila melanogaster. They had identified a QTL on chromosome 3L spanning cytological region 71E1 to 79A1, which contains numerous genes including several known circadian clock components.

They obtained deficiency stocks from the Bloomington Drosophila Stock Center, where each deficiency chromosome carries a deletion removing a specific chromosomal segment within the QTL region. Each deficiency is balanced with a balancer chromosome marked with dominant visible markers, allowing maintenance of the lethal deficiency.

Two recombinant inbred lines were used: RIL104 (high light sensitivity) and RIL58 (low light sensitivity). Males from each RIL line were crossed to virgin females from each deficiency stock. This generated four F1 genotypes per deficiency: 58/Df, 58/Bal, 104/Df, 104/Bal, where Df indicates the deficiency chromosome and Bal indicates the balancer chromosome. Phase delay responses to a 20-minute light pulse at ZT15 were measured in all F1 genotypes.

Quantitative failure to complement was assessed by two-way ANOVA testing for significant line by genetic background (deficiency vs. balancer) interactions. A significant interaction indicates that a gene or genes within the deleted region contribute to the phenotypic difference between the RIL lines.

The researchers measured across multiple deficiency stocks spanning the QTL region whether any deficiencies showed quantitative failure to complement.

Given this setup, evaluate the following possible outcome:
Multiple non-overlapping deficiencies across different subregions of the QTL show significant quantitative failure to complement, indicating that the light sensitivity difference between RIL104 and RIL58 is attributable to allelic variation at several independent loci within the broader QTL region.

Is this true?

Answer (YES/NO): NO